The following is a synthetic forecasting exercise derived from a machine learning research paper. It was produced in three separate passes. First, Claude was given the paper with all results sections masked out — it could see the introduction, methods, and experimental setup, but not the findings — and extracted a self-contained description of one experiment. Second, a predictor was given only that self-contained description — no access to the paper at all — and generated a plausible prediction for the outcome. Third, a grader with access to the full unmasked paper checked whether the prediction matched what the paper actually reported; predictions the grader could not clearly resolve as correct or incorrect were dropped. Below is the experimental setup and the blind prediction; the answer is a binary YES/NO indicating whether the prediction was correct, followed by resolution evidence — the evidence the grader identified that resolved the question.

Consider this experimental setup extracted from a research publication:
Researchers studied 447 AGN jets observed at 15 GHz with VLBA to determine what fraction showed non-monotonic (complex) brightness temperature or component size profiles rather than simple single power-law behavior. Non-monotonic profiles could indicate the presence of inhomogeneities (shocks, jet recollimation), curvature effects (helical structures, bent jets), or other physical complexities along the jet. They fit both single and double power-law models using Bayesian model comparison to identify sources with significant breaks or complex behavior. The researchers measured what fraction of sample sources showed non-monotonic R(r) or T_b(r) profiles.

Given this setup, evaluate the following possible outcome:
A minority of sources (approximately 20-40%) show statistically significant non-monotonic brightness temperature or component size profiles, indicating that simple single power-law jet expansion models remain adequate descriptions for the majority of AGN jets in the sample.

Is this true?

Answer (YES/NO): NO